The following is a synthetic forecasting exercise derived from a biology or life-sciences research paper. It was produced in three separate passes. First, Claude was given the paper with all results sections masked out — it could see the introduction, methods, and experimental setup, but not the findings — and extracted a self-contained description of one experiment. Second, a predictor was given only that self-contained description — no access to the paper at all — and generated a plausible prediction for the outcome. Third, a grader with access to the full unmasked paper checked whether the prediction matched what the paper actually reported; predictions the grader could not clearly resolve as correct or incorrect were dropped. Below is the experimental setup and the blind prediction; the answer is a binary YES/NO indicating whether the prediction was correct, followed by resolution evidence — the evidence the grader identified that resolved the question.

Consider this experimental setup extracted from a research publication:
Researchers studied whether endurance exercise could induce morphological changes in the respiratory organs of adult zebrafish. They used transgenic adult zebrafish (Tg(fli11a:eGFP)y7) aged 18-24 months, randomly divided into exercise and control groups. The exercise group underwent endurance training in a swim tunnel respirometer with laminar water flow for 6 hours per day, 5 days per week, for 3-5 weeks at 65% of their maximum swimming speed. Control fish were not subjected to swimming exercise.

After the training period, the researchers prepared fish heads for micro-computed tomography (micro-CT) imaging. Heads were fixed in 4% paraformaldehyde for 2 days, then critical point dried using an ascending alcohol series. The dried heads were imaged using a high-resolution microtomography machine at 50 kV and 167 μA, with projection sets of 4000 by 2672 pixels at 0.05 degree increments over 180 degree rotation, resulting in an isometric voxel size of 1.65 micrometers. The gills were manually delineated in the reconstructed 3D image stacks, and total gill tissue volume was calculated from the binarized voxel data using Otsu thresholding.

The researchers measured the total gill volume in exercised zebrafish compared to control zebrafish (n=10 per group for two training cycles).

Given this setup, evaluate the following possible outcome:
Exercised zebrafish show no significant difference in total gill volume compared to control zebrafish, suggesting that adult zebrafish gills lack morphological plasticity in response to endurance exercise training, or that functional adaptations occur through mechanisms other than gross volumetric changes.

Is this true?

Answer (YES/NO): NO